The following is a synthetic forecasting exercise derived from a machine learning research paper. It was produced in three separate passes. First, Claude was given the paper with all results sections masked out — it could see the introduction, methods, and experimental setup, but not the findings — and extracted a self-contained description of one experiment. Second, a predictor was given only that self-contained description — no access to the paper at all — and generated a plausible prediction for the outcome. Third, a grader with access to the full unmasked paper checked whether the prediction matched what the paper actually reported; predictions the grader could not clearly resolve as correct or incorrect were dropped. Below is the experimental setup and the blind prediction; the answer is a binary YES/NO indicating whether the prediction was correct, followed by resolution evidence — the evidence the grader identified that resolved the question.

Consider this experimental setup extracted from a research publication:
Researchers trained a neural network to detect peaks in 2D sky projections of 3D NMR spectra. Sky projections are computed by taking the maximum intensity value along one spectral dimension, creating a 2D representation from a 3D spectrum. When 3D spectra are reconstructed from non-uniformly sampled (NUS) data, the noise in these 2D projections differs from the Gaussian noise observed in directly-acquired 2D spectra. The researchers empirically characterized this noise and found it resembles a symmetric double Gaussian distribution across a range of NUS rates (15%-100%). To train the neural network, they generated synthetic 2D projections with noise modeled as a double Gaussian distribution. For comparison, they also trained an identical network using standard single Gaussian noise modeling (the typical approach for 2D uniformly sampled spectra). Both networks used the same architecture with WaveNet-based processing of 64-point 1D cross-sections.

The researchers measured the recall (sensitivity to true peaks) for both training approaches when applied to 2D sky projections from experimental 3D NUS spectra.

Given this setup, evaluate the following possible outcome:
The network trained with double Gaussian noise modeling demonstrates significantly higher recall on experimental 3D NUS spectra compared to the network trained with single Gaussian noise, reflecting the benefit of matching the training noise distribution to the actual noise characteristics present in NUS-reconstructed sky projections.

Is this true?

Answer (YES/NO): YES